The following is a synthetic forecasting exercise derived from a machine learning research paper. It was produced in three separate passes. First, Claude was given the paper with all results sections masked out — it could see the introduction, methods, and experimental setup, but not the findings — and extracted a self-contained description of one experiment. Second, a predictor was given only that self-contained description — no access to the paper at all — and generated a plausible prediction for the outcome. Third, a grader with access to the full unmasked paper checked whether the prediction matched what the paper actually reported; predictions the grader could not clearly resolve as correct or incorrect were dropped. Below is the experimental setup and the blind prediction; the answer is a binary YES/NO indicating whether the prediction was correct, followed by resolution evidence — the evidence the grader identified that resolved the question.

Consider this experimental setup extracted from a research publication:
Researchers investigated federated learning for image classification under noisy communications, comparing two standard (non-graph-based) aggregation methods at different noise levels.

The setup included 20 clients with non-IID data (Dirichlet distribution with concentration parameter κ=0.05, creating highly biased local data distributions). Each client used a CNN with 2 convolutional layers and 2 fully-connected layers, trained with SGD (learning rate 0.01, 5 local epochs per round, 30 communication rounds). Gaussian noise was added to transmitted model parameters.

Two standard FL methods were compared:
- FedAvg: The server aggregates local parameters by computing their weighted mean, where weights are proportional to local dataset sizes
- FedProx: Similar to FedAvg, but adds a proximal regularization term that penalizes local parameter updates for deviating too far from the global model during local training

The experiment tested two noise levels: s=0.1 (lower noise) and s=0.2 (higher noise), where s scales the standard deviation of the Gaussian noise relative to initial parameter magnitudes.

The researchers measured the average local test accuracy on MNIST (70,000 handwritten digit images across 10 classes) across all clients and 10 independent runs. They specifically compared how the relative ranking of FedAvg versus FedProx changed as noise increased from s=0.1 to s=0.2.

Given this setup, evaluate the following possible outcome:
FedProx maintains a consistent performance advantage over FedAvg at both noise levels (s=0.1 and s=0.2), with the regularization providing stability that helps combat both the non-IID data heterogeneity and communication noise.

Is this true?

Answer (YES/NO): NO